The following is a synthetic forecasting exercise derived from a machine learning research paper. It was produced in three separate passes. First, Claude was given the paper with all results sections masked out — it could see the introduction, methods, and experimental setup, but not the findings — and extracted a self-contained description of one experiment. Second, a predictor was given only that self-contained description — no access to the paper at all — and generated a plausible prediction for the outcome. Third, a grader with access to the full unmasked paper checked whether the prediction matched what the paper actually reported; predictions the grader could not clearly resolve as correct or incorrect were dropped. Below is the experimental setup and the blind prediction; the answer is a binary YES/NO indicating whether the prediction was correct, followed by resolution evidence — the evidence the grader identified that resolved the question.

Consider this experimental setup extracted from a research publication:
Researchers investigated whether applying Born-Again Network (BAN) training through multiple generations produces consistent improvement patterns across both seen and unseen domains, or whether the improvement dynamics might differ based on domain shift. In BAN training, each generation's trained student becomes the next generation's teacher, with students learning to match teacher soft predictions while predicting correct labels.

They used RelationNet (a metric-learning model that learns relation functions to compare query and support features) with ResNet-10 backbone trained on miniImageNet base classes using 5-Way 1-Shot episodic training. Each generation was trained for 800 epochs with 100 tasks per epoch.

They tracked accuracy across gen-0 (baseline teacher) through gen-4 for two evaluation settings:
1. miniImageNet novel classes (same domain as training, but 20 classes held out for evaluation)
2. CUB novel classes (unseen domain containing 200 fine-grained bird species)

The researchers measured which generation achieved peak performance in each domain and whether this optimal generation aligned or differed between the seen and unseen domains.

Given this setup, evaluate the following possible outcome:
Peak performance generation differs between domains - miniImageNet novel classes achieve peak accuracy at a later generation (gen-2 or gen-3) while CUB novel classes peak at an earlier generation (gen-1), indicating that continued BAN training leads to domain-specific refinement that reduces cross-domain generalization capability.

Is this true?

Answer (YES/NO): NO